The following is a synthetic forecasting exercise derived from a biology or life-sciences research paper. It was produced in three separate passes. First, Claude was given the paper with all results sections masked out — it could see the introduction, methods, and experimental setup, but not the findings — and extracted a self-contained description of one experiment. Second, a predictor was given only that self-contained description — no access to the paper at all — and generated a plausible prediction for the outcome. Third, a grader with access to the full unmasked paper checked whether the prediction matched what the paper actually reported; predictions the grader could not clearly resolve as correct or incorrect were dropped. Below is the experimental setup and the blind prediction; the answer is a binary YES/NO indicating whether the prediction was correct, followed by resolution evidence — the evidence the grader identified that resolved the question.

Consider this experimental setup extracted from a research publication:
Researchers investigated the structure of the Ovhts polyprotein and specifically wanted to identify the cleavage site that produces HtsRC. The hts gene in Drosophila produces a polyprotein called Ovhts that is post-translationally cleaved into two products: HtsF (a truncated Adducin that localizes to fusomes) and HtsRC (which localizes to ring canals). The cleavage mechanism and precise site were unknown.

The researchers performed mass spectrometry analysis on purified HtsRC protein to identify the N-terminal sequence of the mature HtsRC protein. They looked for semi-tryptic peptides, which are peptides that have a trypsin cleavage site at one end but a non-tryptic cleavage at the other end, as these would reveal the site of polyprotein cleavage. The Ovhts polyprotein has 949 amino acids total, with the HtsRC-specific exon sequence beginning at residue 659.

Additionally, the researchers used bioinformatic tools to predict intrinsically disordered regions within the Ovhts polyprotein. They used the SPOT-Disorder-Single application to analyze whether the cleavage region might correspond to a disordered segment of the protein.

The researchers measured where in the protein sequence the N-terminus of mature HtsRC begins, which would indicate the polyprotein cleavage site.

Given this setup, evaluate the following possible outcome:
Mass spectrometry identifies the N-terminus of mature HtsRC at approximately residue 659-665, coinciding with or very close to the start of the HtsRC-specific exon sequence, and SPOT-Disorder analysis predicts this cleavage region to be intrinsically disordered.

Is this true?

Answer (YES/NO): NO